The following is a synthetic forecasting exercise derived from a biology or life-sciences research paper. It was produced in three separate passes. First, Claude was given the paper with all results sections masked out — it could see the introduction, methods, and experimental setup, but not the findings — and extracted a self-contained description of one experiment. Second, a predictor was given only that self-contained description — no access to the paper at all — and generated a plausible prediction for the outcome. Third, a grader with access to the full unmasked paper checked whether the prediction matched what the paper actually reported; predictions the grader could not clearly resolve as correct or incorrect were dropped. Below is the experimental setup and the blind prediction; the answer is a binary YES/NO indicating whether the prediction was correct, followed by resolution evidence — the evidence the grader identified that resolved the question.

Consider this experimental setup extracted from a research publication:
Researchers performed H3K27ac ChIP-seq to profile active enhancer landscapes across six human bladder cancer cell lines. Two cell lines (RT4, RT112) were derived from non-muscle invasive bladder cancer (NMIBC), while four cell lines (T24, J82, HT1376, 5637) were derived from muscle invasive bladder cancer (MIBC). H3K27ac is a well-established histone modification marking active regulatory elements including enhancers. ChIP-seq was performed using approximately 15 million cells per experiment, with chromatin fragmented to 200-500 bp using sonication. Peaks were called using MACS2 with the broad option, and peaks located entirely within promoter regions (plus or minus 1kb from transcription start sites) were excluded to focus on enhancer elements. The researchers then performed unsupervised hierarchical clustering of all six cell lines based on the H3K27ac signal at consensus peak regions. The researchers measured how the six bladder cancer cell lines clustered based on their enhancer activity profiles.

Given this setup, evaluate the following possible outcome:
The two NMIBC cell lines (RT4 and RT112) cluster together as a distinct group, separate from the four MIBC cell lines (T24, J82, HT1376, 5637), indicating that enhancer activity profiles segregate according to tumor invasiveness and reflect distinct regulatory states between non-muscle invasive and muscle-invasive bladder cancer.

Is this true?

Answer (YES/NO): YES